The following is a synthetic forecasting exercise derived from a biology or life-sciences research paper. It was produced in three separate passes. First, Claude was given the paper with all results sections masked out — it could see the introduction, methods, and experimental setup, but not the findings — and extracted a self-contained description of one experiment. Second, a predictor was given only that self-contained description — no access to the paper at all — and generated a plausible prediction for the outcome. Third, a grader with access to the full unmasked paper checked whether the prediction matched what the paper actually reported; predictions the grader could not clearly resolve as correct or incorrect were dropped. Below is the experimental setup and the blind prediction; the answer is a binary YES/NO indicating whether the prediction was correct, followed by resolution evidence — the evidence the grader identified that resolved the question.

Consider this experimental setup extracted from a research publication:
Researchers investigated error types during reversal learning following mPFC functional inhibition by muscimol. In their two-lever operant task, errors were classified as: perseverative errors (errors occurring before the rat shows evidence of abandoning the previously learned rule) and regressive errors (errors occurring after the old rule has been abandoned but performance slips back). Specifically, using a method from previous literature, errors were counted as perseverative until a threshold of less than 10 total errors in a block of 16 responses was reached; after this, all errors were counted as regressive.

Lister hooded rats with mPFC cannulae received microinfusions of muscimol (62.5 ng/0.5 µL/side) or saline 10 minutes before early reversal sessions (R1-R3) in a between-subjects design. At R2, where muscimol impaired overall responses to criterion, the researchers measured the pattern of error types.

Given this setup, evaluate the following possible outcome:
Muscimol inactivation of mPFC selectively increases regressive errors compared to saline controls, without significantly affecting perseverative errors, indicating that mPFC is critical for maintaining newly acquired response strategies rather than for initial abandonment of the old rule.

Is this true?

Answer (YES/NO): NO